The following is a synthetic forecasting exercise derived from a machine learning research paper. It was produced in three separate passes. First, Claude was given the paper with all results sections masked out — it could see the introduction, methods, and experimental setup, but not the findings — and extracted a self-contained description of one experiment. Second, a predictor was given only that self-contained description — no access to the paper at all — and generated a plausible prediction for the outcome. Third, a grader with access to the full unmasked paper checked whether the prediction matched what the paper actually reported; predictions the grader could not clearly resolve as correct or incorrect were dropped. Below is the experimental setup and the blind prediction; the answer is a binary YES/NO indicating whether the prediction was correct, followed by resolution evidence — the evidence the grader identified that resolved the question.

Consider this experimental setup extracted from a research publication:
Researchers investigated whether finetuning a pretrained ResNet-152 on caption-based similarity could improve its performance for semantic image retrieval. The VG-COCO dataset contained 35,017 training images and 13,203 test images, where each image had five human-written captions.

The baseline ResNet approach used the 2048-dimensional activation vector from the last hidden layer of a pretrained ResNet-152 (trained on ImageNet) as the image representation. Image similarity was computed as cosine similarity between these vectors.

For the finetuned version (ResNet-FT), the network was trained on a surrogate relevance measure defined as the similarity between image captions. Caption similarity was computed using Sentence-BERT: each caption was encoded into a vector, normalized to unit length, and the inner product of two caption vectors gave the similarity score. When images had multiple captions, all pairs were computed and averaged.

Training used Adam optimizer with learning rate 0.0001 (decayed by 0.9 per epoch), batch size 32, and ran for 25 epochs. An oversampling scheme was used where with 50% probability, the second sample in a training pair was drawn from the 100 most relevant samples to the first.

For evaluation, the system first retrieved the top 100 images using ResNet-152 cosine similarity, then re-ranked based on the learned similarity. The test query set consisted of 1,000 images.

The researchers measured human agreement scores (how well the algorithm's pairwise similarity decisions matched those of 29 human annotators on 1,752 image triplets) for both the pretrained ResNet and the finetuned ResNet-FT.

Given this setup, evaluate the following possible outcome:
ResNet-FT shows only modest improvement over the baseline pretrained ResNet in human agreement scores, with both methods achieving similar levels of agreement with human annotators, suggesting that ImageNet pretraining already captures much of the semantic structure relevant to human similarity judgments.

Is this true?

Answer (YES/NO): NO